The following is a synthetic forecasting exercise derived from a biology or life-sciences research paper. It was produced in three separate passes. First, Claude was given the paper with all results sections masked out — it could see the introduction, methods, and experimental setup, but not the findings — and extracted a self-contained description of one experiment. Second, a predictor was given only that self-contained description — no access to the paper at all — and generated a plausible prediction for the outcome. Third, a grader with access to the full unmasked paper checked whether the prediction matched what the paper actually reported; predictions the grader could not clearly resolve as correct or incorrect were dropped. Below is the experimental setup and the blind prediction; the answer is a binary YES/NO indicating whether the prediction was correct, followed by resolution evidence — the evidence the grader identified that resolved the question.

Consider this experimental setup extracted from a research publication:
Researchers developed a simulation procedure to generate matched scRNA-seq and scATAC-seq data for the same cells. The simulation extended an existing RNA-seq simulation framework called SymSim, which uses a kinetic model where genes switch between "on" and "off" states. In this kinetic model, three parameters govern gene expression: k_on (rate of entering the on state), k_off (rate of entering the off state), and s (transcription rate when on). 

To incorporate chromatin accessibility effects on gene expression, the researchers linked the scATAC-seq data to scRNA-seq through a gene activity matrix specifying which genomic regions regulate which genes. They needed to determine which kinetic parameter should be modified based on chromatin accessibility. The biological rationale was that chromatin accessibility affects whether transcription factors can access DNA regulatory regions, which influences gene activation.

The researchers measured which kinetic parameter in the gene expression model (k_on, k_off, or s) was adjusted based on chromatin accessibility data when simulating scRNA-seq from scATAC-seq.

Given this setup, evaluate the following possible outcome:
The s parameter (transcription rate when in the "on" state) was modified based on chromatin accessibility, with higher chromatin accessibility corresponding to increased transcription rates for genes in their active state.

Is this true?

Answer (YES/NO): NO